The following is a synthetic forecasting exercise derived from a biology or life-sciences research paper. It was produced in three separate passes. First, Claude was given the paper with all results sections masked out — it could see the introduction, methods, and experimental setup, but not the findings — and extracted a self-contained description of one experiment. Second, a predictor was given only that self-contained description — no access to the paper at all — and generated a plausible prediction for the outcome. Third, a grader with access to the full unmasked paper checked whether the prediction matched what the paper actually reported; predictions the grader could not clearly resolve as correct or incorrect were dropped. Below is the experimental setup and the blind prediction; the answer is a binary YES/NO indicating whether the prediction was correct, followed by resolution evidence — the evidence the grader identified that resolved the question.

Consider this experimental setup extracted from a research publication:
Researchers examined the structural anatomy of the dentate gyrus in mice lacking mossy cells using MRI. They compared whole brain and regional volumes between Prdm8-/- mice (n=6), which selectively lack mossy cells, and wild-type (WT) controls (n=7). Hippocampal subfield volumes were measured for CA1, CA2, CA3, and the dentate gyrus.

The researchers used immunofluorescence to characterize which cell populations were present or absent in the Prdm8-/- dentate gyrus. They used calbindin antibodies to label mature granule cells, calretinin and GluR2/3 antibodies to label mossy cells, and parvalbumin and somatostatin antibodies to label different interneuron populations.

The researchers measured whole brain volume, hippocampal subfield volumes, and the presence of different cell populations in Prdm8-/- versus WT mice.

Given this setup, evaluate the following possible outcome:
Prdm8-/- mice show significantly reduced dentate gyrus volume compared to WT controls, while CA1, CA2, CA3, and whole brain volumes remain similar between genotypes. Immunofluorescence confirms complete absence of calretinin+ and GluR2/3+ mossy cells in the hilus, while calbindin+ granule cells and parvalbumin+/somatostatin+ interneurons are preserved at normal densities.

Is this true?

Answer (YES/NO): NO